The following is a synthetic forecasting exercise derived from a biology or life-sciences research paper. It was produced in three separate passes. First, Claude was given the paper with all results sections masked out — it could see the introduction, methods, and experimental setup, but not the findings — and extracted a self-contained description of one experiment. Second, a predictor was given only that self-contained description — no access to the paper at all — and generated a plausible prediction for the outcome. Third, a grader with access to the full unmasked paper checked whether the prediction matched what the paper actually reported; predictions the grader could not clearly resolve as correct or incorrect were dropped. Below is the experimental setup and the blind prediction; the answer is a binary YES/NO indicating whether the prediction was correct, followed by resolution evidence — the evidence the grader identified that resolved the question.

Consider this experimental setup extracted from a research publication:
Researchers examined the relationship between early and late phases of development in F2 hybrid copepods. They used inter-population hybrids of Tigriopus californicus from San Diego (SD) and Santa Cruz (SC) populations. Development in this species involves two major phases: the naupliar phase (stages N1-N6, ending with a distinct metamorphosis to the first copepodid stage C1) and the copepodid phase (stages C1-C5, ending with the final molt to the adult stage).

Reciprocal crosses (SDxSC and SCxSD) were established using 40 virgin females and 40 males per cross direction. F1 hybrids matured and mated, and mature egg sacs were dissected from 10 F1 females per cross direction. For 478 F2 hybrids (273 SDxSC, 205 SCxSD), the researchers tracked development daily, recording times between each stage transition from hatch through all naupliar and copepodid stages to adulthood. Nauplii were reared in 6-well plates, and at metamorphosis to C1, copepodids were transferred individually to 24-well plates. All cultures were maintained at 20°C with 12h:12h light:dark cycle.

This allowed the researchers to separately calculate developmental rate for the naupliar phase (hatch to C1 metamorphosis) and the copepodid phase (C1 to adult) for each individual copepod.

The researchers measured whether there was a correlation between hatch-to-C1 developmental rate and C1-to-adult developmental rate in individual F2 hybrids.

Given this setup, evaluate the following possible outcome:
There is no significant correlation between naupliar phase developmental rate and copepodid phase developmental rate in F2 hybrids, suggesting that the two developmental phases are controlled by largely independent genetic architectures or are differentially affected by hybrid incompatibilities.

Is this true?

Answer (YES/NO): YES